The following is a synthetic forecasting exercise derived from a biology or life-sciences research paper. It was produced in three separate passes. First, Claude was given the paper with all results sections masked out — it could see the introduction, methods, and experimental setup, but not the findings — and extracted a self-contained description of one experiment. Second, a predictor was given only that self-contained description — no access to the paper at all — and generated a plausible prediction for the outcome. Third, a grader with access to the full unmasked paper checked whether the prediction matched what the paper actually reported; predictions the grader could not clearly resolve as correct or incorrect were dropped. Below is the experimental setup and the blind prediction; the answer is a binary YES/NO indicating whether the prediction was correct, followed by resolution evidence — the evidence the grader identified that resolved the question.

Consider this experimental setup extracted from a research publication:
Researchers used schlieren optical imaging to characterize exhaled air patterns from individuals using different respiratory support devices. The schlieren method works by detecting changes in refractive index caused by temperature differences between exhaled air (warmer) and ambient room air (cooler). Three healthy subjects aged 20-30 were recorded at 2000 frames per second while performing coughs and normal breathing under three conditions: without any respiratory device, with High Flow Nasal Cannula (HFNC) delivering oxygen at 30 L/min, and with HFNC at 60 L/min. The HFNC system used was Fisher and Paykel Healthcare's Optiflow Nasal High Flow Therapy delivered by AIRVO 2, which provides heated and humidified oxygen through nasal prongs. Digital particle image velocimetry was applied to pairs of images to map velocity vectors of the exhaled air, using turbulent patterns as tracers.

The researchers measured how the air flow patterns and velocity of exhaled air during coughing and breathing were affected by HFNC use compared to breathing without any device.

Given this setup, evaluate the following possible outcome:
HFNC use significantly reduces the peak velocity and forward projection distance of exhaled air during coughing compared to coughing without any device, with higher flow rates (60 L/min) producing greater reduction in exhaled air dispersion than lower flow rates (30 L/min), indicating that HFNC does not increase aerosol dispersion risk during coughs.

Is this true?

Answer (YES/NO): NO